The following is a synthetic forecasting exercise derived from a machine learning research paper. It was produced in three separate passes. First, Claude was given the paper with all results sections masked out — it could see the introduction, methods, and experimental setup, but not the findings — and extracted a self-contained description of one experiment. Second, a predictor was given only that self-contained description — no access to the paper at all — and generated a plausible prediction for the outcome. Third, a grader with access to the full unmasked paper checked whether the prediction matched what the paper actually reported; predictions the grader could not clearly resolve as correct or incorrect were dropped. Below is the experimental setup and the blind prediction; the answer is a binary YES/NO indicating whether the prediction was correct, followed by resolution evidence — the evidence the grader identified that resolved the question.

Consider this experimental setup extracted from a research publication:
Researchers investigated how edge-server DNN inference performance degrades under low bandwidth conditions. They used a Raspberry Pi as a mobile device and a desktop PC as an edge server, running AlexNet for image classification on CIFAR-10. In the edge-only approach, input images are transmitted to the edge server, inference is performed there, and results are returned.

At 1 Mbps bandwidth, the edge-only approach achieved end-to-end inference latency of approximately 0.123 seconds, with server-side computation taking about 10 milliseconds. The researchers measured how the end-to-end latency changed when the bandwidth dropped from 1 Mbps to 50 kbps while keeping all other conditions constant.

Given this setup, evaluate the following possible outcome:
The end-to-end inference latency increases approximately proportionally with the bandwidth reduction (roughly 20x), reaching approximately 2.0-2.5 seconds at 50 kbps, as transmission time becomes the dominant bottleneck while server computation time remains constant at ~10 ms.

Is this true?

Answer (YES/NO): YES